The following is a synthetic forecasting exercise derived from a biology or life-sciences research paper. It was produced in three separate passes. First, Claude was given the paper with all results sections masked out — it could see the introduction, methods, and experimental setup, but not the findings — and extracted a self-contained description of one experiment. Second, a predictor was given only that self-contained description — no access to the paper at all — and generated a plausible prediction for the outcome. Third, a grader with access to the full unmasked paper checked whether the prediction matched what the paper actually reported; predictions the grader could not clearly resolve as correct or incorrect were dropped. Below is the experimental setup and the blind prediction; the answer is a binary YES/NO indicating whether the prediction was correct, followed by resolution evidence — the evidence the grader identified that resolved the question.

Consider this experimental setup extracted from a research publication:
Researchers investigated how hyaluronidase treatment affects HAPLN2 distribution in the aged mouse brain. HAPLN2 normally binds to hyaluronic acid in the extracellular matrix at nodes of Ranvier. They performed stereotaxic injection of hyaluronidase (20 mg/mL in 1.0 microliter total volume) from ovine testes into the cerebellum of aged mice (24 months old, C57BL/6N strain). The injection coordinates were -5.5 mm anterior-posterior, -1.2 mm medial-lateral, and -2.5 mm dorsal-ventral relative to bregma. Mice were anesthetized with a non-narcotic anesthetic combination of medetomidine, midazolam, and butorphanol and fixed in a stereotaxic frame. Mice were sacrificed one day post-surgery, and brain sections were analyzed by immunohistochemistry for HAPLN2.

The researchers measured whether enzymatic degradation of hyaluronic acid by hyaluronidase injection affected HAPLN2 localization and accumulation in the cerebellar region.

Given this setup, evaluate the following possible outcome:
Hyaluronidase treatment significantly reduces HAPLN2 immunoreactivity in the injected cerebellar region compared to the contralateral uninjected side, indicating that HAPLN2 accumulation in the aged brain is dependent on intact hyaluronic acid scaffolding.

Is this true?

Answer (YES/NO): YES